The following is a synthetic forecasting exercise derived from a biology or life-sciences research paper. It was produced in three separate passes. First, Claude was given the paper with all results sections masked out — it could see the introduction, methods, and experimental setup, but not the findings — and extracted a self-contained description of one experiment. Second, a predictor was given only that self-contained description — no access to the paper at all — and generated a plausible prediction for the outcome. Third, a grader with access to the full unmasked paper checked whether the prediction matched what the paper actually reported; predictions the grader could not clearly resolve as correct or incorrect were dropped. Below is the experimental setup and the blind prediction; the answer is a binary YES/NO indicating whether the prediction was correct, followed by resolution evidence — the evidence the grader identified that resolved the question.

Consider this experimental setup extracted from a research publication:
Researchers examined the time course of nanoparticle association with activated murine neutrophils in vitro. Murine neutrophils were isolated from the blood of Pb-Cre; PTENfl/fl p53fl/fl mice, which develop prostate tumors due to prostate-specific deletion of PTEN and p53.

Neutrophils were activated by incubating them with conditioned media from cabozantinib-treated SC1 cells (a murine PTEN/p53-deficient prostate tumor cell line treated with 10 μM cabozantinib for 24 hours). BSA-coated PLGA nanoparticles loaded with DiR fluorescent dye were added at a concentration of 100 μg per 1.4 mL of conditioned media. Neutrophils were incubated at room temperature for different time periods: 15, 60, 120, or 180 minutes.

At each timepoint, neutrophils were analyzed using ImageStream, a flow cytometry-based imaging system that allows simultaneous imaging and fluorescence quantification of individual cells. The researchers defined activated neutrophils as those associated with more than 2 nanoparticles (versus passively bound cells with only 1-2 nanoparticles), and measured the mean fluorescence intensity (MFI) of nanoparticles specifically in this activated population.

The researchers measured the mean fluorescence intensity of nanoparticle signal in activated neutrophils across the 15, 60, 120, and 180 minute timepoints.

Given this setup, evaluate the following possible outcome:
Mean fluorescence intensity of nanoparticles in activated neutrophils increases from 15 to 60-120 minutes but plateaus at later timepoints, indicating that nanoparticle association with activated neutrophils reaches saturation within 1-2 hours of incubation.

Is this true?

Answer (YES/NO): YES